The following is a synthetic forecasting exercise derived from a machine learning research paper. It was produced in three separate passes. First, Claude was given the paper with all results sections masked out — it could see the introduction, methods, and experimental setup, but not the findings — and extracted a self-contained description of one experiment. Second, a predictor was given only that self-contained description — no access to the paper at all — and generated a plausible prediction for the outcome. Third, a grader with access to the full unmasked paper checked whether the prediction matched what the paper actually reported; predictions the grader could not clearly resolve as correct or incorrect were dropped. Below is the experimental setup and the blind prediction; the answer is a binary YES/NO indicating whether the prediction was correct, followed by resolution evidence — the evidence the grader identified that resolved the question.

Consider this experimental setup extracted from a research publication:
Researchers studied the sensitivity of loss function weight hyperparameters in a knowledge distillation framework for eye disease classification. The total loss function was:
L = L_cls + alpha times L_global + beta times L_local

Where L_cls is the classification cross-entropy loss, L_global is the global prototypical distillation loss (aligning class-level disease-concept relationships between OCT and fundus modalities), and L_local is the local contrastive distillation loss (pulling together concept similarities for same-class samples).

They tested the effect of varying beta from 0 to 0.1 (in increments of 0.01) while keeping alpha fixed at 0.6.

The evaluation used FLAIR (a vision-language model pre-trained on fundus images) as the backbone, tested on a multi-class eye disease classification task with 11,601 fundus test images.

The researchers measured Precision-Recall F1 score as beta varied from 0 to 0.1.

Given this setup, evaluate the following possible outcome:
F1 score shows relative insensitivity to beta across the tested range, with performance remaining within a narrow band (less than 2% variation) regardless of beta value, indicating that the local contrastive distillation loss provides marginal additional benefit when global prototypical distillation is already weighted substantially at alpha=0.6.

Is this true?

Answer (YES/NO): NO